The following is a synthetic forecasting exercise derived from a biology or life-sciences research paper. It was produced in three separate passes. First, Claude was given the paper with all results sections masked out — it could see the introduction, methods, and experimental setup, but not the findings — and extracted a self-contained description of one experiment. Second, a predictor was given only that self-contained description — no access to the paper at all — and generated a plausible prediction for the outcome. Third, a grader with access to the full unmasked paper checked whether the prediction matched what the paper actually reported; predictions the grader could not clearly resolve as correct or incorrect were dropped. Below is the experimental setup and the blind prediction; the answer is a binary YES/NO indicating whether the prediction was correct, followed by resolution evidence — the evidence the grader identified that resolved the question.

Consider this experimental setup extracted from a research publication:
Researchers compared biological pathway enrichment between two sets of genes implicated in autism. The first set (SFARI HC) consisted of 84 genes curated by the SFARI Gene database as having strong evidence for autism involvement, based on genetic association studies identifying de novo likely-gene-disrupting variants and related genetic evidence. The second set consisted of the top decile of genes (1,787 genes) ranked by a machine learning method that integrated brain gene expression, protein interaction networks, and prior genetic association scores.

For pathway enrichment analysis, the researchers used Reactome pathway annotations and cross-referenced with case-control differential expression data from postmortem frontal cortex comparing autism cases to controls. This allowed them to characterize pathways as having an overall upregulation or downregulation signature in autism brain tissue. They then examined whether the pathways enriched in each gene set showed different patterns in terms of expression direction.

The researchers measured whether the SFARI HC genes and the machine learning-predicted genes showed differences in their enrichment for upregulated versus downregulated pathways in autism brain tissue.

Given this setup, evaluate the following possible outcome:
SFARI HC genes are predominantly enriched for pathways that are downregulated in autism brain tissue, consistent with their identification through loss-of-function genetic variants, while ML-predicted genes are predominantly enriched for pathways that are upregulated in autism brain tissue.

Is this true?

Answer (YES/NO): NO